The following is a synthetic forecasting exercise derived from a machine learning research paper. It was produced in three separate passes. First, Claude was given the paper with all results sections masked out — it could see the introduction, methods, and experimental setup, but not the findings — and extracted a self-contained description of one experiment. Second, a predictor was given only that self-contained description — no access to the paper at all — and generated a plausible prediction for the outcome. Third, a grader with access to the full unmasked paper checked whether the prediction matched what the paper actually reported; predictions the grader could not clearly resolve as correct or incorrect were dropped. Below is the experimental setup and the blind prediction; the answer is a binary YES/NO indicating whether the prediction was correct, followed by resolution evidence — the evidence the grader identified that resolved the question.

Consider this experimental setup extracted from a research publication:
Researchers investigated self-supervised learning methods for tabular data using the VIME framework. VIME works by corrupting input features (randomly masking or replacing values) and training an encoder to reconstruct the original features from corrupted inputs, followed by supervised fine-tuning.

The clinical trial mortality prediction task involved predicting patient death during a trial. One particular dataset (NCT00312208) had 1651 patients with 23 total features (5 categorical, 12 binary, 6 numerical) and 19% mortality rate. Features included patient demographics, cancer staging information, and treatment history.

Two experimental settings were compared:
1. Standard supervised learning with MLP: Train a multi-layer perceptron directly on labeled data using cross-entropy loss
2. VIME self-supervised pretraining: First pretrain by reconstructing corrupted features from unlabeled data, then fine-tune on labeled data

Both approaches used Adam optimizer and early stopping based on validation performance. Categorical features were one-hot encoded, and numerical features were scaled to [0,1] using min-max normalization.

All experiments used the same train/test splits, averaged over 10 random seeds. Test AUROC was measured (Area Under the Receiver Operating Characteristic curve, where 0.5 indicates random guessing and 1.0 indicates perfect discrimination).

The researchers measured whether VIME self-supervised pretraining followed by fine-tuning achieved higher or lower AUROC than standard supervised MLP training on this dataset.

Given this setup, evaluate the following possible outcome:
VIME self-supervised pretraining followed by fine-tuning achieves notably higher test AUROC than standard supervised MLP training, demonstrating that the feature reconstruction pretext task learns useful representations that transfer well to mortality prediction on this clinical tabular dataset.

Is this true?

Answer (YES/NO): NO